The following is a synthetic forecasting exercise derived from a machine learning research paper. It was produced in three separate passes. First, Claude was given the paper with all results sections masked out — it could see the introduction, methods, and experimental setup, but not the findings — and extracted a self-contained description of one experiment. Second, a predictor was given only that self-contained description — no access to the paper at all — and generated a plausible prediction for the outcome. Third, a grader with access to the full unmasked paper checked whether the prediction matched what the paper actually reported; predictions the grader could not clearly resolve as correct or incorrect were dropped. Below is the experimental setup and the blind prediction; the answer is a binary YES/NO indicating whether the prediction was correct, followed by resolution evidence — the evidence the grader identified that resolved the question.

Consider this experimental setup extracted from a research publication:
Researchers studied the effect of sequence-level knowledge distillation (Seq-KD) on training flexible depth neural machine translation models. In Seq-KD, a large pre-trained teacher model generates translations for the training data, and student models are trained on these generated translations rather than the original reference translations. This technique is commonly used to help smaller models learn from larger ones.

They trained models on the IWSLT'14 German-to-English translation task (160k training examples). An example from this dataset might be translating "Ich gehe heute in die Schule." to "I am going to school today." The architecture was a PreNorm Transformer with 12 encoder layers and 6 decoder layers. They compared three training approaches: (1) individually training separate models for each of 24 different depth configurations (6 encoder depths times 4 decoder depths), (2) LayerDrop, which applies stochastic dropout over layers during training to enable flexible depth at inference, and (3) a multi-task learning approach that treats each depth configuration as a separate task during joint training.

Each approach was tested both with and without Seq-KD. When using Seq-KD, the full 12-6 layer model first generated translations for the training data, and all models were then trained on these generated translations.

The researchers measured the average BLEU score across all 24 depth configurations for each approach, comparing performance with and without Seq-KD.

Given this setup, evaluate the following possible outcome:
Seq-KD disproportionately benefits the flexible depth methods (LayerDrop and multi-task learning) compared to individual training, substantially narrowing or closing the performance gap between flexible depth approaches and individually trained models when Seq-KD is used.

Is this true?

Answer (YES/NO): YES